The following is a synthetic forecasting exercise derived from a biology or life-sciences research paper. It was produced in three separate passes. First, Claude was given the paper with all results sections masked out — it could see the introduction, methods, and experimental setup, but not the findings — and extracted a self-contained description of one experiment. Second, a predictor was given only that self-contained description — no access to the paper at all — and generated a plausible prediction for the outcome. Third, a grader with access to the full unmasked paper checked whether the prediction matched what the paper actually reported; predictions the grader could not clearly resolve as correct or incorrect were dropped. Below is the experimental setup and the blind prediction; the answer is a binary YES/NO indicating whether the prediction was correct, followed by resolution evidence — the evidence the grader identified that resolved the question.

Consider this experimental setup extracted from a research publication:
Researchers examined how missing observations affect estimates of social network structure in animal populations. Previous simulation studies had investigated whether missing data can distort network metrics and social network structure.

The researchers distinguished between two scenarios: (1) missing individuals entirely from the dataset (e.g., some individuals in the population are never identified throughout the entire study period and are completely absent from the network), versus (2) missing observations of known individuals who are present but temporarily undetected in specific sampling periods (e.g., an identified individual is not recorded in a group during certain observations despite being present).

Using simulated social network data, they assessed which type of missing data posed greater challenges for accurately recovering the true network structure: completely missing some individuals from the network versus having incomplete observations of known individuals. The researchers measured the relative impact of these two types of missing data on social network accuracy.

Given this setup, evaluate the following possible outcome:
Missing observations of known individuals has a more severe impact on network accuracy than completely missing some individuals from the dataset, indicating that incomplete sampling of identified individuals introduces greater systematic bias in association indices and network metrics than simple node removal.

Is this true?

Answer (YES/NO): YES